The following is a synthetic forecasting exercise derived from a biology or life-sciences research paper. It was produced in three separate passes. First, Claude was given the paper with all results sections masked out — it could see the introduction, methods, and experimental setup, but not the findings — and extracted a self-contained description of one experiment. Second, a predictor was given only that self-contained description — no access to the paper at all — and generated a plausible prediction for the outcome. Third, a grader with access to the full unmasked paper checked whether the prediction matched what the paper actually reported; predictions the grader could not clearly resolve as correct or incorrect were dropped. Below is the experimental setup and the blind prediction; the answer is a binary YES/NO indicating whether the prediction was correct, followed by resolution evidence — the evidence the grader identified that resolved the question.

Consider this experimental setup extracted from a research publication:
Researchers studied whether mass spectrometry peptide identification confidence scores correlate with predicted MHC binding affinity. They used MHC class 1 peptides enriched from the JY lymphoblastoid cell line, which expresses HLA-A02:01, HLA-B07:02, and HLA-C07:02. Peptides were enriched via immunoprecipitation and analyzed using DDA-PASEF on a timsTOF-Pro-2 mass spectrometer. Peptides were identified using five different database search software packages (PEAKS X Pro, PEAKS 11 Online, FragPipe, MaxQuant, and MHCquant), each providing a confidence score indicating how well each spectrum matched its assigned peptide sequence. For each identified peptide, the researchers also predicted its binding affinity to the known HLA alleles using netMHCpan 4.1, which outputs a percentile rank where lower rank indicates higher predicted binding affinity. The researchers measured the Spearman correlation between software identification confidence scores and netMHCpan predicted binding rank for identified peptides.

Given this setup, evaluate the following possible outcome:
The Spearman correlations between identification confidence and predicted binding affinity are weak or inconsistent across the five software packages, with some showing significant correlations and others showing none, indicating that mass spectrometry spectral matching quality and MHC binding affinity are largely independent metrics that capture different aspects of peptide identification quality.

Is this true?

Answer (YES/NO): NO